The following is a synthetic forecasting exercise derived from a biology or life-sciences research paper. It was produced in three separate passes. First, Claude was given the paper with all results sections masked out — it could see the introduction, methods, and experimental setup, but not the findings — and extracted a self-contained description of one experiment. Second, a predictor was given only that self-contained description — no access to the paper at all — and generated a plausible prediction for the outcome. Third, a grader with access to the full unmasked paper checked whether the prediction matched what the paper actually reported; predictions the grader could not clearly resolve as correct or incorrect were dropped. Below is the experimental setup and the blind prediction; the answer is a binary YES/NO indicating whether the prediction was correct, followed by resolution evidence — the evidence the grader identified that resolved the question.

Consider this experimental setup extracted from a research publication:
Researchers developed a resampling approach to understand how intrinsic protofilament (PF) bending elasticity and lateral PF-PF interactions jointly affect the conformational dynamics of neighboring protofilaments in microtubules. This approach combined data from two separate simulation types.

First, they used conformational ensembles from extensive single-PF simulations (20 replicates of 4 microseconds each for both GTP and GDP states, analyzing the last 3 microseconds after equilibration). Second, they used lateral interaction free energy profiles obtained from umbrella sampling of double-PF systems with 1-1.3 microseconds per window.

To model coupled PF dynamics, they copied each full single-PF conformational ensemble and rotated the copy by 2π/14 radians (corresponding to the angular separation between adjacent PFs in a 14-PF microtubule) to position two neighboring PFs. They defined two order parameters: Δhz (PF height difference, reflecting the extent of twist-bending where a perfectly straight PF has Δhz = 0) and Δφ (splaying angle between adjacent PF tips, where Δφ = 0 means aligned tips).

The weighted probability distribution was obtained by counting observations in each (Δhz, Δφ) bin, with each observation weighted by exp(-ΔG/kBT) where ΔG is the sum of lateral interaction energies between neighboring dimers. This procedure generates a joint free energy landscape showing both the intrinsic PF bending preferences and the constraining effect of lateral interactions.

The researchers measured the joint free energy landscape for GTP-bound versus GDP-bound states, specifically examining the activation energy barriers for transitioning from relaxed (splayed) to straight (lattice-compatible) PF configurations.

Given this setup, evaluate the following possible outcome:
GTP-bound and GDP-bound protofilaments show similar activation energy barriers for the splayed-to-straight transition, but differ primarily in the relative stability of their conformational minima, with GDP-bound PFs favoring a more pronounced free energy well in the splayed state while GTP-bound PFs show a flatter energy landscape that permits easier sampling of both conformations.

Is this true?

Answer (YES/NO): NO